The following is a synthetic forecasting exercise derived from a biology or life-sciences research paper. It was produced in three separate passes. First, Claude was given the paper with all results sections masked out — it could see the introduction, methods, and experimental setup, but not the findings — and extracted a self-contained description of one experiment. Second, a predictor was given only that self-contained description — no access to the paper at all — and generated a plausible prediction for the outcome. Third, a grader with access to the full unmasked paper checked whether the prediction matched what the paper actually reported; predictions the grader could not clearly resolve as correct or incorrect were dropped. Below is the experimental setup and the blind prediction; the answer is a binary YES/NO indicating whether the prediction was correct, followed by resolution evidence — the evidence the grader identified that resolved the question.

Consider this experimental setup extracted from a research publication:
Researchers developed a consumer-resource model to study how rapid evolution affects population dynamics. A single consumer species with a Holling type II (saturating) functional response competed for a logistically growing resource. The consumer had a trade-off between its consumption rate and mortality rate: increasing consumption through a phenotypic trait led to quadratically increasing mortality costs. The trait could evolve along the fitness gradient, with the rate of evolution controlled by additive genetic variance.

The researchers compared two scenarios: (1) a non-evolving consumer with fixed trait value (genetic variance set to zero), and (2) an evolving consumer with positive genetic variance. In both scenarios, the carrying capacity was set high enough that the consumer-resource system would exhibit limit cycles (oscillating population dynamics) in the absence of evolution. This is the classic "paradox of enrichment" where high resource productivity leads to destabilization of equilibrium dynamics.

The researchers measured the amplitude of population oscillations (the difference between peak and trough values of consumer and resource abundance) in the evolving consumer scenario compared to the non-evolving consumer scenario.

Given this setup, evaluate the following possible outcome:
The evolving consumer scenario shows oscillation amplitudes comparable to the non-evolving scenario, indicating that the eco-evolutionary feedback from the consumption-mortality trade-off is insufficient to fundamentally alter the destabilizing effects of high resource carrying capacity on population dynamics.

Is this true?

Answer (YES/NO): NO